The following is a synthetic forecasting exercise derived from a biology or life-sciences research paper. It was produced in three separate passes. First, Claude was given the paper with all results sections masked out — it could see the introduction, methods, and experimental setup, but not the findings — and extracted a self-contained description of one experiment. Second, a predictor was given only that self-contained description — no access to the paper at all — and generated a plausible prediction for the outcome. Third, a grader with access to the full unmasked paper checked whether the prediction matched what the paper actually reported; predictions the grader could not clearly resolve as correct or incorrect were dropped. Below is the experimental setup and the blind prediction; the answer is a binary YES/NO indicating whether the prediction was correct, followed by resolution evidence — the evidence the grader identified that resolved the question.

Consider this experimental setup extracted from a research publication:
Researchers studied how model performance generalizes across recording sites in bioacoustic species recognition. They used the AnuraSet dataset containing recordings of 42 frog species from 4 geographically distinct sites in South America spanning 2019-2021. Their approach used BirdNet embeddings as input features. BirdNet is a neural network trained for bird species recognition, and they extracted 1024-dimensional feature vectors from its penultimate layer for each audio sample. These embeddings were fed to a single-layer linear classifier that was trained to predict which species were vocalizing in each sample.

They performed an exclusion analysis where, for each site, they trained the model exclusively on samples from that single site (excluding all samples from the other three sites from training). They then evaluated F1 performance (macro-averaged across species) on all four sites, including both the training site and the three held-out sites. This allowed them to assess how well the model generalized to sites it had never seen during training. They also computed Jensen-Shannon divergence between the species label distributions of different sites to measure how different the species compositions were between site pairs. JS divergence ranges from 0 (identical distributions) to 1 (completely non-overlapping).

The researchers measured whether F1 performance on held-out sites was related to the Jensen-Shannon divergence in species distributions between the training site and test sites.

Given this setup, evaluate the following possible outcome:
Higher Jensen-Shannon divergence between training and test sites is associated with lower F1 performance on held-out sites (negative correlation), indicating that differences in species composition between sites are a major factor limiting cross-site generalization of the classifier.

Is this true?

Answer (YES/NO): YES